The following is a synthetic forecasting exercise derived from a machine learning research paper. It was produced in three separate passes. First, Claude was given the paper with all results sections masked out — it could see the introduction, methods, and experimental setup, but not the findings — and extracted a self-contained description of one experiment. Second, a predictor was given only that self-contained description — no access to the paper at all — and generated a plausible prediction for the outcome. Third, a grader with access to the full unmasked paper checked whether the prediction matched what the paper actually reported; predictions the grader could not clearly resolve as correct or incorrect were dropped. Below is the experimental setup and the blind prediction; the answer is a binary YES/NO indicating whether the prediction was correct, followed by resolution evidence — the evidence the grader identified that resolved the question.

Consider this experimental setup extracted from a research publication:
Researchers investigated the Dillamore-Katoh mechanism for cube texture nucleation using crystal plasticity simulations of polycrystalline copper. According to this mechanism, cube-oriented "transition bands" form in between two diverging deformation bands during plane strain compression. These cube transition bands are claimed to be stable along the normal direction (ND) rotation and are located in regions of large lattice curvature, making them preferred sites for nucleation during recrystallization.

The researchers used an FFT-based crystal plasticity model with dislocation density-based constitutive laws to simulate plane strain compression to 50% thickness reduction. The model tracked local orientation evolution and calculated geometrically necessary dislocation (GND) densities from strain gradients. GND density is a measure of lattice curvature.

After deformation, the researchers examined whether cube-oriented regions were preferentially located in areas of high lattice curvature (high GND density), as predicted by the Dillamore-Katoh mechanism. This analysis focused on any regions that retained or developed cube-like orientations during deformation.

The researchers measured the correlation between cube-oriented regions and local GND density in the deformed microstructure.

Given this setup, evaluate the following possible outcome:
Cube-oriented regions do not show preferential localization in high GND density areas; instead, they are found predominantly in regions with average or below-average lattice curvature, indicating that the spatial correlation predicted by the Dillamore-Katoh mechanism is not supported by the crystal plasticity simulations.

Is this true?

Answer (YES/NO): NO